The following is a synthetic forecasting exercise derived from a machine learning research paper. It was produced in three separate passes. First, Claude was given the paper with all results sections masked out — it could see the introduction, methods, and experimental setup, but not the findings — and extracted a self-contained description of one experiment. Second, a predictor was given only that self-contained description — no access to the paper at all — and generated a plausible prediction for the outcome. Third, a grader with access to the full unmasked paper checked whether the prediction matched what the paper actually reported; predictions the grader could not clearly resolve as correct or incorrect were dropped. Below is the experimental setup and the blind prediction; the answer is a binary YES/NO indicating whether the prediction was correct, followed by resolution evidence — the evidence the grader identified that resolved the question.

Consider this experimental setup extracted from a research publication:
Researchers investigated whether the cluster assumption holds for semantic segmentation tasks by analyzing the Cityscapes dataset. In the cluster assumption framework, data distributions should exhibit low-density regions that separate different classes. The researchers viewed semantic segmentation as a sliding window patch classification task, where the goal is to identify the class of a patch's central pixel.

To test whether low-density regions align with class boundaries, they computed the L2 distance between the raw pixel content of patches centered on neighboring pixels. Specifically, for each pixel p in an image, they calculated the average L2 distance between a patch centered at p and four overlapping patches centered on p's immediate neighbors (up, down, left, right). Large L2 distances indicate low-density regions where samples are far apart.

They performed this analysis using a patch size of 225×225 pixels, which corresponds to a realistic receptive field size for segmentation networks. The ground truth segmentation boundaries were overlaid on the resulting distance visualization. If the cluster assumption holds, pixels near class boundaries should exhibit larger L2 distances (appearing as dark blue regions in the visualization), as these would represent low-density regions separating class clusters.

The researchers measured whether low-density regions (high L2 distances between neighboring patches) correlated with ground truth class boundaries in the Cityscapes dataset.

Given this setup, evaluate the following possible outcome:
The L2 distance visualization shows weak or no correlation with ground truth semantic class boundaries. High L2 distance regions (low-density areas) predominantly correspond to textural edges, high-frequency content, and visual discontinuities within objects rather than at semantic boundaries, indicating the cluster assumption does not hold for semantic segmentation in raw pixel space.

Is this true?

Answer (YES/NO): NO